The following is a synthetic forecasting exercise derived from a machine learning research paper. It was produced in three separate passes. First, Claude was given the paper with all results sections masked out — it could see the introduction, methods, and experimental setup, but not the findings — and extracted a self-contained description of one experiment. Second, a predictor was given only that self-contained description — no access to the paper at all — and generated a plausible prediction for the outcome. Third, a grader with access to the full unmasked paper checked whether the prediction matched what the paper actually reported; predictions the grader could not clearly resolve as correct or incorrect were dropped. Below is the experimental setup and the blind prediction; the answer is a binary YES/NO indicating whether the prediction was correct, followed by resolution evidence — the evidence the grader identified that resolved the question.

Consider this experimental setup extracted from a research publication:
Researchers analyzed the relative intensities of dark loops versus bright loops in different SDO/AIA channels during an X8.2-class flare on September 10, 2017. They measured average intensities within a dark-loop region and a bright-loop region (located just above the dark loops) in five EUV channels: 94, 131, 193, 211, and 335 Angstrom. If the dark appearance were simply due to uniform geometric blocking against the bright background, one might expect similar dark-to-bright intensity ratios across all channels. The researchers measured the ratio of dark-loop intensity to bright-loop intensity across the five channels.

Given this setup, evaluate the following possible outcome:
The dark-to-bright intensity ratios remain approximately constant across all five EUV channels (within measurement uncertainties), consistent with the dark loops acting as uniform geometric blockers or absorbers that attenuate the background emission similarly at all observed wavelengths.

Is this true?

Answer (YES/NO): NO